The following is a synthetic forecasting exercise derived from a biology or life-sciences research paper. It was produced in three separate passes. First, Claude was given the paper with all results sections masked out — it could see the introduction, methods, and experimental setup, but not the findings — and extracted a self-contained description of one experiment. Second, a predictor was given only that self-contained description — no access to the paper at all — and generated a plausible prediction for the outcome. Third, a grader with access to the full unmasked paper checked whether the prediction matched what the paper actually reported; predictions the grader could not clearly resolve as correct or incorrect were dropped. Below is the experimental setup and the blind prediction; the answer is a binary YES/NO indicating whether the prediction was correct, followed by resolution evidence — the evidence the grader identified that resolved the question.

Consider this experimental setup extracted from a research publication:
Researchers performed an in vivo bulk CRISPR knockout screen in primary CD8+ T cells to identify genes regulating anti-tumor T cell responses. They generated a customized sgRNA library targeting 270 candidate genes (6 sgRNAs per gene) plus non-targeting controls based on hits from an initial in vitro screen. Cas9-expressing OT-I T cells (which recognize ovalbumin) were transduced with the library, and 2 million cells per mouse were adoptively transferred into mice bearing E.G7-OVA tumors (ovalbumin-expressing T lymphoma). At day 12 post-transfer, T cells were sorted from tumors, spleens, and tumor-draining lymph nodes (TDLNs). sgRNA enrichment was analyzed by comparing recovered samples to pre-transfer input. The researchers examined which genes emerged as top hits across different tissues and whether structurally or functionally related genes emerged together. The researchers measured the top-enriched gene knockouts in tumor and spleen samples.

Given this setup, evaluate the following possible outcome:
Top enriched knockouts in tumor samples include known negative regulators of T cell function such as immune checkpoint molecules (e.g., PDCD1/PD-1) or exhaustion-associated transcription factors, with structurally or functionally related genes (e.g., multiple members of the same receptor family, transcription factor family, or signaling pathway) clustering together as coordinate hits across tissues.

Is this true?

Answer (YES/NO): NO